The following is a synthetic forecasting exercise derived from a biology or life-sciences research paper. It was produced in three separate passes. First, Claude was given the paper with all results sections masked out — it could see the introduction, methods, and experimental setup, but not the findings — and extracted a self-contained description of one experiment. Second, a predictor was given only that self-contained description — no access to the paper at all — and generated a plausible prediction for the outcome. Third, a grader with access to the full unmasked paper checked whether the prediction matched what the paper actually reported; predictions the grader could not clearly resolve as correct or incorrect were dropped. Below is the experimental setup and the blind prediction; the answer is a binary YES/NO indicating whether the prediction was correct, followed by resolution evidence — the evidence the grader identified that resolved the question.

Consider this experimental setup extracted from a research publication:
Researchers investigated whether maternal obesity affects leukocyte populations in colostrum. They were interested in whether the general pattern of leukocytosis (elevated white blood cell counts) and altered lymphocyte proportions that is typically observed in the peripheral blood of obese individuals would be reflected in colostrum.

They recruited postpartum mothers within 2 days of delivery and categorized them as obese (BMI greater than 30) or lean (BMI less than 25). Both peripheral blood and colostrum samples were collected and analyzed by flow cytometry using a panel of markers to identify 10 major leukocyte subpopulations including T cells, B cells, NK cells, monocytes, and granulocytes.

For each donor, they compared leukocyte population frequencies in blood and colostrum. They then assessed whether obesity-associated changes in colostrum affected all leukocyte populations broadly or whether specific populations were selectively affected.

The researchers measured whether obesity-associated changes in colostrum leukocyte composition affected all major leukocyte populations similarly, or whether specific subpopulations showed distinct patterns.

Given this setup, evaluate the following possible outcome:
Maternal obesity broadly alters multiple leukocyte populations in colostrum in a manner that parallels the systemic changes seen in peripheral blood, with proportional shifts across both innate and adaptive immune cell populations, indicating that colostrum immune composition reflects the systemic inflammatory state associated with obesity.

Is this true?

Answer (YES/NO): NO